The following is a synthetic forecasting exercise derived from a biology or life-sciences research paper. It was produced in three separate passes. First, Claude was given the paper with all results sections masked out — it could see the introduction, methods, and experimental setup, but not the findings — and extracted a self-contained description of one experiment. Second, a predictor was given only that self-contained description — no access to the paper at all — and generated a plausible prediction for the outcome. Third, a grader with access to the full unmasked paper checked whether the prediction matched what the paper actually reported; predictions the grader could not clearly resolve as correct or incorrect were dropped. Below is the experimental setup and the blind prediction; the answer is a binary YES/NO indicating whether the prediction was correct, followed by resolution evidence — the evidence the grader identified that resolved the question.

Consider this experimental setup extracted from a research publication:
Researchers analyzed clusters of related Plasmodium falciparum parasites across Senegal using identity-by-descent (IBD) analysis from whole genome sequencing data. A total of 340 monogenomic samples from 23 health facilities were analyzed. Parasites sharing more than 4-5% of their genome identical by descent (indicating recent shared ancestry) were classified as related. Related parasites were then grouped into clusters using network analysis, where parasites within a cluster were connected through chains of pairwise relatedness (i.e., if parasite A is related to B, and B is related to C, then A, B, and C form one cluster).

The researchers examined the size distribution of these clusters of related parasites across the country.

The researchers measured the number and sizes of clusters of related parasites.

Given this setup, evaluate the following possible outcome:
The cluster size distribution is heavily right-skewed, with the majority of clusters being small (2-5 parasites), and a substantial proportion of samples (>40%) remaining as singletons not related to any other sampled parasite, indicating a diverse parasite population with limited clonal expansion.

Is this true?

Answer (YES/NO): NO